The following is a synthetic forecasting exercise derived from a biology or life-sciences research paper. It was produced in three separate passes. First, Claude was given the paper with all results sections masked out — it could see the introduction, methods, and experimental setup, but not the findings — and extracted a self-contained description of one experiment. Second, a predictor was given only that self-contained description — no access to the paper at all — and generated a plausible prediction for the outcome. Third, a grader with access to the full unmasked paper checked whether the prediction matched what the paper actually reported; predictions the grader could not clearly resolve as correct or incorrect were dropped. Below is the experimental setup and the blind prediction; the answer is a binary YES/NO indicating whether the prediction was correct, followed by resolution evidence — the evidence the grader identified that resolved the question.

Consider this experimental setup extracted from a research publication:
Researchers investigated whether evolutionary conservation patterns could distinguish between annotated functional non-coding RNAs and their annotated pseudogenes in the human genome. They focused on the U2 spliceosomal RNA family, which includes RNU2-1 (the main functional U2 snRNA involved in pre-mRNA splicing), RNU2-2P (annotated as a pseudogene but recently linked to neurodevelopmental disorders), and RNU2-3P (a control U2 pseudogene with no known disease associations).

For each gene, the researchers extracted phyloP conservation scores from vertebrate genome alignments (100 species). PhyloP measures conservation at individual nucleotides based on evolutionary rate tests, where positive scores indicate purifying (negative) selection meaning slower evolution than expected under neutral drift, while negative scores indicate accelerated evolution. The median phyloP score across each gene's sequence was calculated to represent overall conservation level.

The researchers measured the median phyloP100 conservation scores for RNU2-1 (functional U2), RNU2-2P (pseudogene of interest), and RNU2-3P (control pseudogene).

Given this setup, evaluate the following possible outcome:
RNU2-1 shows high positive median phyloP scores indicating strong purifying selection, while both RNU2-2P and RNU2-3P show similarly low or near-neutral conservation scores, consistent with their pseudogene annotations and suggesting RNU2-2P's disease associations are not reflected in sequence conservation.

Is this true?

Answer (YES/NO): NO